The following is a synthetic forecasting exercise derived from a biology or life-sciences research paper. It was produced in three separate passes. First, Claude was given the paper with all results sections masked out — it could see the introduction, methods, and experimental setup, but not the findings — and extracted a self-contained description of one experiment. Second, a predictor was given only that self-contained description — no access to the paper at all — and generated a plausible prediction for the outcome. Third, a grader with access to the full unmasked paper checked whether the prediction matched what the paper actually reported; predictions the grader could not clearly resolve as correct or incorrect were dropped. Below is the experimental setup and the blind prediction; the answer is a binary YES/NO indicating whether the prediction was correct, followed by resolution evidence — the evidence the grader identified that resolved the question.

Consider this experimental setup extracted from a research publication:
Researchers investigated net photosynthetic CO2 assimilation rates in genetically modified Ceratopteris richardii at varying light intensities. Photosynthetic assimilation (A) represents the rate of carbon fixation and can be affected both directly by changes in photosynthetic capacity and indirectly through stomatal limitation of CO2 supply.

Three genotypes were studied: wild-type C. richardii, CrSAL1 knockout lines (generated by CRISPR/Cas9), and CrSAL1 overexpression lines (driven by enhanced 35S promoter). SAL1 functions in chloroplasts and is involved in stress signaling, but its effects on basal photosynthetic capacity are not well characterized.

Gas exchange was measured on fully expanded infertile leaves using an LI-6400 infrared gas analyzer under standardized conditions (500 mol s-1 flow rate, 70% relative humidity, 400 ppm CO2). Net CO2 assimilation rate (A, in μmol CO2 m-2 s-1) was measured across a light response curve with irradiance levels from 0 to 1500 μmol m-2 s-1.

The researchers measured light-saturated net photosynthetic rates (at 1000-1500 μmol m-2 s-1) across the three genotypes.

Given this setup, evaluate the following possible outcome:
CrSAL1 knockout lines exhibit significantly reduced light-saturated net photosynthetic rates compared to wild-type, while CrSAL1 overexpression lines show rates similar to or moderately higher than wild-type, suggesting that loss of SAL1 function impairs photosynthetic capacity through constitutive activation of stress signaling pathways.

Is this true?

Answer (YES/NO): NO